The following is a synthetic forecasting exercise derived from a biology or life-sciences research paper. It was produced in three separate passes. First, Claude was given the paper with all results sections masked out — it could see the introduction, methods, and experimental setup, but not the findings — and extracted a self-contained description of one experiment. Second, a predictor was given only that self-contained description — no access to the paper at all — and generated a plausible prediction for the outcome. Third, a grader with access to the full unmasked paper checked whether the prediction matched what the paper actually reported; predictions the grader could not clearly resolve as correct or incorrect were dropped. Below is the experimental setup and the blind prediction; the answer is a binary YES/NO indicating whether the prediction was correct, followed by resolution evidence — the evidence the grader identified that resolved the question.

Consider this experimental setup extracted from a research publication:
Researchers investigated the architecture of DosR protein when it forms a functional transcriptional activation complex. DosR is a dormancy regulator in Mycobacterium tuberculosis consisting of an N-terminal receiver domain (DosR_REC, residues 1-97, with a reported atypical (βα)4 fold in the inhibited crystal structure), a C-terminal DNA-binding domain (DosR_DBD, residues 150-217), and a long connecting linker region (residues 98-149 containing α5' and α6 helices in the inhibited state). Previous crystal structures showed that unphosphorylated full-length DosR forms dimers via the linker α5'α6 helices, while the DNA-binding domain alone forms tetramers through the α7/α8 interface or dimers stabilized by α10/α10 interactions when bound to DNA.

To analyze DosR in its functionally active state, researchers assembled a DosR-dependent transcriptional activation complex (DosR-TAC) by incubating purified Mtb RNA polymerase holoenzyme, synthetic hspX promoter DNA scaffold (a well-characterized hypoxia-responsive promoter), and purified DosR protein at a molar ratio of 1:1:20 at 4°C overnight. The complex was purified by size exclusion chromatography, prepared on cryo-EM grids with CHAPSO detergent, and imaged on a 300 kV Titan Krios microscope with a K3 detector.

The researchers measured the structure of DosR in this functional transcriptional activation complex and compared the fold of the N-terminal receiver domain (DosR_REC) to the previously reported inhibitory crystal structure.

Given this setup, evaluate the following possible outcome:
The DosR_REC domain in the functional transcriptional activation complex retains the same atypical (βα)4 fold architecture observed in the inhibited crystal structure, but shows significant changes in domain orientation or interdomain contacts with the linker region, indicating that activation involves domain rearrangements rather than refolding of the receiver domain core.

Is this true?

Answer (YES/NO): NO